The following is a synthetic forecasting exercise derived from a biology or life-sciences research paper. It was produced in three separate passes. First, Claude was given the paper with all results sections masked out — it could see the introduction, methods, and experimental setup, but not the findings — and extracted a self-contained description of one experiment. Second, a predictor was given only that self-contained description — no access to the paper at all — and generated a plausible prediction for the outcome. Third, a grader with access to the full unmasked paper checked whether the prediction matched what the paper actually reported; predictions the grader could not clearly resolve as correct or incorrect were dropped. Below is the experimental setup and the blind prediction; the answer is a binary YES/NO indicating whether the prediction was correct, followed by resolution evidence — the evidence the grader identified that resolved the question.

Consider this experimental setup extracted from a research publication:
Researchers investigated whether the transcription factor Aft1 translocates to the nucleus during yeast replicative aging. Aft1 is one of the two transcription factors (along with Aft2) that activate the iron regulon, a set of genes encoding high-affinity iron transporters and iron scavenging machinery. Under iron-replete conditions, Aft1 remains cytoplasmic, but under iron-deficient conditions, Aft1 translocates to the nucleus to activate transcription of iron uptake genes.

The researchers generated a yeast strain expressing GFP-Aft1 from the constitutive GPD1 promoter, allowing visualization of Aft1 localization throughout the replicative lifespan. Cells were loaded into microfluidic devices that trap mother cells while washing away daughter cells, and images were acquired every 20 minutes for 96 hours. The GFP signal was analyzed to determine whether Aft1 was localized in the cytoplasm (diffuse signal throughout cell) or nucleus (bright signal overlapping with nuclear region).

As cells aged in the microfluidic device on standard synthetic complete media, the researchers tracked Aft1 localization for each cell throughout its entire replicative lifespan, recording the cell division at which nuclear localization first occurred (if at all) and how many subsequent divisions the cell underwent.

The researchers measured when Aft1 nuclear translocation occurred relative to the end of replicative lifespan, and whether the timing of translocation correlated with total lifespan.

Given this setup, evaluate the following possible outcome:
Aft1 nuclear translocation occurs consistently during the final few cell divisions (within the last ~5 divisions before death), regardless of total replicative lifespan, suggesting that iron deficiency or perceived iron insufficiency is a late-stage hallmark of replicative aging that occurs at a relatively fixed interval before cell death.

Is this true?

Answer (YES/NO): YES